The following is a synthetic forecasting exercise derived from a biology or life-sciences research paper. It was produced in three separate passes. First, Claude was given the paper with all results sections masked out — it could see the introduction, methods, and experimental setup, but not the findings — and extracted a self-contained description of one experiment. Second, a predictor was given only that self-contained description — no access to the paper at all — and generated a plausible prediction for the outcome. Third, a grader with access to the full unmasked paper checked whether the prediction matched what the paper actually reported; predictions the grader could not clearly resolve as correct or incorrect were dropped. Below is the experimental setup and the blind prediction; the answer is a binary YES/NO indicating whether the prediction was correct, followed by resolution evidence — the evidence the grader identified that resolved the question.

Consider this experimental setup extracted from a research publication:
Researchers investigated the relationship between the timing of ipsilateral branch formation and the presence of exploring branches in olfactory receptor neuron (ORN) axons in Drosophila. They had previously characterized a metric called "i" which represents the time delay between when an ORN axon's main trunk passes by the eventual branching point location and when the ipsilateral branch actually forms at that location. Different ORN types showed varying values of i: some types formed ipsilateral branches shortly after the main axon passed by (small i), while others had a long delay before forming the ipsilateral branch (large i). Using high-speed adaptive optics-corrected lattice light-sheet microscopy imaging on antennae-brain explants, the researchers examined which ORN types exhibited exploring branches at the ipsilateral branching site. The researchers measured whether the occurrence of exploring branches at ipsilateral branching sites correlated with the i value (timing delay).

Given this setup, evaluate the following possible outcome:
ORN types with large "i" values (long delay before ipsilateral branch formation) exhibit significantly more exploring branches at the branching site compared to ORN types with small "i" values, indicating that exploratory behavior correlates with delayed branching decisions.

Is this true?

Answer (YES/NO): NO